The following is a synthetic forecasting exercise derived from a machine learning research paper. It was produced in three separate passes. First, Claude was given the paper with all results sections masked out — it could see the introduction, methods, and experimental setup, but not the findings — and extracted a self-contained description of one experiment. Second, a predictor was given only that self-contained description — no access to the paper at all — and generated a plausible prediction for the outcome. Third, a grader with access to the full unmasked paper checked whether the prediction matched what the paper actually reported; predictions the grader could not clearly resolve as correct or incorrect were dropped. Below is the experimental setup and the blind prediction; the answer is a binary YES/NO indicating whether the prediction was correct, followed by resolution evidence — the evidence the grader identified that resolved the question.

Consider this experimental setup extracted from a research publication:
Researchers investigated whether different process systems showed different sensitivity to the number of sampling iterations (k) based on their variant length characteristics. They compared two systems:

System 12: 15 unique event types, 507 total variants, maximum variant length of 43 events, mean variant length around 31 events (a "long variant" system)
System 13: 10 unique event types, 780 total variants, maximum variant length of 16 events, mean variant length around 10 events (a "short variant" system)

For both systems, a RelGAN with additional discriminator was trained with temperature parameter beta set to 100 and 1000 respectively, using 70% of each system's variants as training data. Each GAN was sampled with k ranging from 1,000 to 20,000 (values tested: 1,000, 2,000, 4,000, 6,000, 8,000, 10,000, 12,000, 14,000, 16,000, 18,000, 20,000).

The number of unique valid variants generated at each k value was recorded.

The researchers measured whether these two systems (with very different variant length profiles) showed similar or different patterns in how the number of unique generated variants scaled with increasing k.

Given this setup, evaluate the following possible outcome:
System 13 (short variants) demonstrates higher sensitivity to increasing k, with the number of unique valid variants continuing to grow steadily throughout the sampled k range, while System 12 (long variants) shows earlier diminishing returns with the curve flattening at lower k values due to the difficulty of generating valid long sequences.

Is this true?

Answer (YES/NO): NO